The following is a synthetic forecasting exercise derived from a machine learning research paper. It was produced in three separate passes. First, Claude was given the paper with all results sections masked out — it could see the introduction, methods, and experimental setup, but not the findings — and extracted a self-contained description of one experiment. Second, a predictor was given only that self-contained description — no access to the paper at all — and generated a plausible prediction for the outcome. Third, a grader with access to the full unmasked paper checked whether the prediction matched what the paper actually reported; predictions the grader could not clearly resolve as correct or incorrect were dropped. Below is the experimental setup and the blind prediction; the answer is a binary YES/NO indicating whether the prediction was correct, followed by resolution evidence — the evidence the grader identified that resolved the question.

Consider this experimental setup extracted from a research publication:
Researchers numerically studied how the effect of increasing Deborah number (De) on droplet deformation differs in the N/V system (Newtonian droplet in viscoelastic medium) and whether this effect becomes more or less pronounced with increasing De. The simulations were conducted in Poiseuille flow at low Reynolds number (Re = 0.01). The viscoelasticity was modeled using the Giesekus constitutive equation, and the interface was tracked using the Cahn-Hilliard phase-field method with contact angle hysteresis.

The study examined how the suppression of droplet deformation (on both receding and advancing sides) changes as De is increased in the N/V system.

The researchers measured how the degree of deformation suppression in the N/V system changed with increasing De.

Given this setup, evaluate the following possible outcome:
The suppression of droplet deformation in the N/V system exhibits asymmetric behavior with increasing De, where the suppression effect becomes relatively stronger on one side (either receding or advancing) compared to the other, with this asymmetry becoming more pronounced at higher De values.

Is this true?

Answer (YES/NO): NO